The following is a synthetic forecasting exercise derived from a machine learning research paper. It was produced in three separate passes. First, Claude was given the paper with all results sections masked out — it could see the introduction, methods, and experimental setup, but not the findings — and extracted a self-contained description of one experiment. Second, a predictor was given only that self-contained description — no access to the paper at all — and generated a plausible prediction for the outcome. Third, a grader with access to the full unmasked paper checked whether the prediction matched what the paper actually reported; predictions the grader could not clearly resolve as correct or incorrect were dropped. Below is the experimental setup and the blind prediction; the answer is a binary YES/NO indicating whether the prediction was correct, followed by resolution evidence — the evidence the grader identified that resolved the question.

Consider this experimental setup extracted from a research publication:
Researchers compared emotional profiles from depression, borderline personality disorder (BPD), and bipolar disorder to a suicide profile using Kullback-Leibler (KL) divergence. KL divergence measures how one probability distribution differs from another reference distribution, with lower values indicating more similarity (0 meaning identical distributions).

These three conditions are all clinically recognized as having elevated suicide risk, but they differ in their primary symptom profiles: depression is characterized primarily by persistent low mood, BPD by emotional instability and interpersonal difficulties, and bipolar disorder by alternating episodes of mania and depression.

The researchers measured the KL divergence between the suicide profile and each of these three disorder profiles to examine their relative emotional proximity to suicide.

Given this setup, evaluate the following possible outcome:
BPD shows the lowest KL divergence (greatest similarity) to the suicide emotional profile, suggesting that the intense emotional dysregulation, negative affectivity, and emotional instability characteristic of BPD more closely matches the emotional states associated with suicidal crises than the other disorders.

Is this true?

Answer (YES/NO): NO